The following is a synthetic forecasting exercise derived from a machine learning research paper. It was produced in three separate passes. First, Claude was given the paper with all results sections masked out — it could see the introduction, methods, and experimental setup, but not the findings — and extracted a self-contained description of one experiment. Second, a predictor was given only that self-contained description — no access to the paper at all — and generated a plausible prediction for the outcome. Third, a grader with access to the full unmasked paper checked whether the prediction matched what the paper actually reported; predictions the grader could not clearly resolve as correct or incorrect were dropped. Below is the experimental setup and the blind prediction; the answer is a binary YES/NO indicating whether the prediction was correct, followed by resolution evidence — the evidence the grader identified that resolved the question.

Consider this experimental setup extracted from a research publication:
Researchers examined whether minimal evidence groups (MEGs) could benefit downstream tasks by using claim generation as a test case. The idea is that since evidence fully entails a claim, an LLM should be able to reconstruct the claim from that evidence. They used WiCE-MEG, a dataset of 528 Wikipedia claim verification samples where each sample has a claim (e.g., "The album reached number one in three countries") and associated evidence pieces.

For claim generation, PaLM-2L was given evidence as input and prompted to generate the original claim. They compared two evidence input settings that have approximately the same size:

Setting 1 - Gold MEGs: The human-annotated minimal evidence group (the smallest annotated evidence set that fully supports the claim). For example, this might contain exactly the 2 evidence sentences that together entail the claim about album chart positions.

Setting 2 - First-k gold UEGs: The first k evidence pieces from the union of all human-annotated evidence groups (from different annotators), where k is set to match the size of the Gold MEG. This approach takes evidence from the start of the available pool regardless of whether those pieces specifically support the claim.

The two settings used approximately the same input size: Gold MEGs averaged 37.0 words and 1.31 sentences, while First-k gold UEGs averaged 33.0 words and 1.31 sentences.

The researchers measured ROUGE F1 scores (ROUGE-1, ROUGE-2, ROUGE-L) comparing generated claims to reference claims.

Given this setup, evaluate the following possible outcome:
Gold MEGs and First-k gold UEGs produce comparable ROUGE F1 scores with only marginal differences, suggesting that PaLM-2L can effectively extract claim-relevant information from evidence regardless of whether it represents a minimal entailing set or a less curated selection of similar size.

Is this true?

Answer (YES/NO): NO